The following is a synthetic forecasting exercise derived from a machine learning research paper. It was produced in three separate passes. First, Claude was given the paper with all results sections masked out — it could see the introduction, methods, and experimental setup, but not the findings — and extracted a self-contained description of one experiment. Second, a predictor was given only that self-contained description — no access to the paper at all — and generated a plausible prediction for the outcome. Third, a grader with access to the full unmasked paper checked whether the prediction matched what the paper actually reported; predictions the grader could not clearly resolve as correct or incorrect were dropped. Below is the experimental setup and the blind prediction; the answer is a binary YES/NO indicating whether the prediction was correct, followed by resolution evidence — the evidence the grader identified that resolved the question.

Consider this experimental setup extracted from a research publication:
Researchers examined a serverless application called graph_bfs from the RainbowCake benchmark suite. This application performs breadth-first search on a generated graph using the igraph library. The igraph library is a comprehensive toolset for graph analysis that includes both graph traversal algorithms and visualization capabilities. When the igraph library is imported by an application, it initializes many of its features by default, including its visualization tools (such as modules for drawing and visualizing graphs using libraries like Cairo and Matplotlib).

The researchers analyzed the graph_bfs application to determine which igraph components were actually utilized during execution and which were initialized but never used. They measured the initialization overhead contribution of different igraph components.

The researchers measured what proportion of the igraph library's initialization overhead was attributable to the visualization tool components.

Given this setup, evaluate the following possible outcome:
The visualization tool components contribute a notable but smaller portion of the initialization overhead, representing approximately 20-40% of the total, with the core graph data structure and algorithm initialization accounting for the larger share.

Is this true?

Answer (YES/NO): YES